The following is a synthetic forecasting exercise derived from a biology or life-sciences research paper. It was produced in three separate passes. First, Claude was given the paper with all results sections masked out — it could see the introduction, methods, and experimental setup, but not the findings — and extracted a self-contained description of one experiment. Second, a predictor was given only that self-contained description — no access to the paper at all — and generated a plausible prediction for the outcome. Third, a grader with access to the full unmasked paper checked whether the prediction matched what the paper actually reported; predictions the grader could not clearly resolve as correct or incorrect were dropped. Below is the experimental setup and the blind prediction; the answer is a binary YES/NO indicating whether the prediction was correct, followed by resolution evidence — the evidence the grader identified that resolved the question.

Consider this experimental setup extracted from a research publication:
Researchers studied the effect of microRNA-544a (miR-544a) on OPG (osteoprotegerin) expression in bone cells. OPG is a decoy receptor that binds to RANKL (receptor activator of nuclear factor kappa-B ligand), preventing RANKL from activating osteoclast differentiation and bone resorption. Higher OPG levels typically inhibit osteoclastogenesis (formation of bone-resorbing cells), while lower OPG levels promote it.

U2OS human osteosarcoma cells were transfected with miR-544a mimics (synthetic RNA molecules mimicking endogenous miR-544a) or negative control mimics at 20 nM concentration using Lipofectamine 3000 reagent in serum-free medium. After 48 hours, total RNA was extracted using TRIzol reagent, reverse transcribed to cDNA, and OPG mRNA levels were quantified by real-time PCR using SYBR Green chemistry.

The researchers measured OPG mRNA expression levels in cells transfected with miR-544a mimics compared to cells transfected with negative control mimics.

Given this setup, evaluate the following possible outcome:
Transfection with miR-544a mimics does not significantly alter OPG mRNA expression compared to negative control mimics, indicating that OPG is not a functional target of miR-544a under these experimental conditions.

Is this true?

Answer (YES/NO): NO